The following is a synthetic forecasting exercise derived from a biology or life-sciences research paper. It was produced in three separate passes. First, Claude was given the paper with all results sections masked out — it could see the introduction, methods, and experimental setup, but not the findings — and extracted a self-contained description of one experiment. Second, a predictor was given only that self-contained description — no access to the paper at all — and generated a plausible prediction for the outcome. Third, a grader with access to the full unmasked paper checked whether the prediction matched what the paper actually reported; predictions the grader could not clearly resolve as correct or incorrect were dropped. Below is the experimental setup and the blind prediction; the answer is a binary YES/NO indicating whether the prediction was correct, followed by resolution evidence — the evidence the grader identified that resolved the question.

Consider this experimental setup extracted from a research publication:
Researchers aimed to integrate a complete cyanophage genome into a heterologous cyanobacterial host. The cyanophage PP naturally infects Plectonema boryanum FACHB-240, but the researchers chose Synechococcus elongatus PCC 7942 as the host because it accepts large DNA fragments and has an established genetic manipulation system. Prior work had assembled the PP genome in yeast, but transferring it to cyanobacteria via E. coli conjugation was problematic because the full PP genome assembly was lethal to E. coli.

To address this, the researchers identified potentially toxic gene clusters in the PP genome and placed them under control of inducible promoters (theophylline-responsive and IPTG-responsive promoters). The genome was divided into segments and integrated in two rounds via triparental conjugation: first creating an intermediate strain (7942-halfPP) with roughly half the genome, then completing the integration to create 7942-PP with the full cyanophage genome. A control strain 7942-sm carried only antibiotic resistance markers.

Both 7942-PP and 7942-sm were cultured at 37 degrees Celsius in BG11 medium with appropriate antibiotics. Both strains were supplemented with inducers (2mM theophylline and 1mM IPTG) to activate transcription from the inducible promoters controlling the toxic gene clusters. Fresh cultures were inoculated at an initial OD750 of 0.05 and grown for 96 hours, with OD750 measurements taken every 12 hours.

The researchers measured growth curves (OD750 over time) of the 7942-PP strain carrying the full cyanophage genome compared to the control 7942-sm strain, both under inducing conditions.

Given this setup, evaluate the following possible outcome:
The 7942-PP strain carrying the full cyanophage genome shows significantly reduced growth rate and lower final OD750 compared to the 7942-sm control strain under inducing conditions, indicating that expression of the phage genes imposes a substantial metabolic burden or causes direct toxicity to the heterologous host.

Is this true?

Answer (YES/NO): YES